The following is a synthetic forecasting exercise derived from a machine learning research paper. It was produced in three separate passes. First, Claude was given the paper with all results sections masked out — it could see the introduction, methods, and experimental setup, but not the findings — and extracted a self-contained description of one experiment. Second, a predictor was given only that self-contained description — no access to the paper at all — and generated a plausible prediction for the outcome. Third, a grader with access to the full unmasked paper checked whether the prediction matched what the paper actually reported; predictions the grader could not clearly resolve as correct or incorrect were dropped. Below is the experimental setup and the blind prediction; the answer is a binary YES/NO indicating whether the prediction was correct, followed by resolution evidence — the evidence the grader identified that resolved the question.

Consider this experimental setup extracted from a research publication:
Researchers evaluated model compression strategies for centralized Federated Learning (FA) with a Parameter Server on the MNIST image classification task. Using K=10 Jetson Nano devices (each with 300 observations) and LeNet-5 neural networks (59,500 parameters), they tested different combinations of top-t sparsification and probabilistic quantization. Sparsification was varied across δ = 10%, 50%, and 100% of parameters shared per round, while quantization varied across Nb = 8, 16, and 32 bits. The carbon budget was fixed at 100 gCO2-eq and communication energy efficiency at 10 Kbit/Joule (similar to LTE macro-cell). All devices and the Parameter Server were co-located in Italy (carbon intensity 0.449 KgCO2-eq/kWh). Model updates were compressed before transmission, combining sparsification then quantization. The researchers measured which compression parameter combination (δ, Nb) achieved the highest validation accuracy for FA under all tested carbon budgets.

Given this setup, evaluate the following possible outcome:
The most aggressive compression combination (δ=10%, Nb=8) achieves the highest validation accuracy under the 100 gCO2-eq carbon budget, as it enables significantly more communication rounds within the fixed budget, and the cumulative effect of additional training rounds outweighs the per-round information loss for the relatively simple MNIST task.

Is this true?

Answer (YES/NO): NO